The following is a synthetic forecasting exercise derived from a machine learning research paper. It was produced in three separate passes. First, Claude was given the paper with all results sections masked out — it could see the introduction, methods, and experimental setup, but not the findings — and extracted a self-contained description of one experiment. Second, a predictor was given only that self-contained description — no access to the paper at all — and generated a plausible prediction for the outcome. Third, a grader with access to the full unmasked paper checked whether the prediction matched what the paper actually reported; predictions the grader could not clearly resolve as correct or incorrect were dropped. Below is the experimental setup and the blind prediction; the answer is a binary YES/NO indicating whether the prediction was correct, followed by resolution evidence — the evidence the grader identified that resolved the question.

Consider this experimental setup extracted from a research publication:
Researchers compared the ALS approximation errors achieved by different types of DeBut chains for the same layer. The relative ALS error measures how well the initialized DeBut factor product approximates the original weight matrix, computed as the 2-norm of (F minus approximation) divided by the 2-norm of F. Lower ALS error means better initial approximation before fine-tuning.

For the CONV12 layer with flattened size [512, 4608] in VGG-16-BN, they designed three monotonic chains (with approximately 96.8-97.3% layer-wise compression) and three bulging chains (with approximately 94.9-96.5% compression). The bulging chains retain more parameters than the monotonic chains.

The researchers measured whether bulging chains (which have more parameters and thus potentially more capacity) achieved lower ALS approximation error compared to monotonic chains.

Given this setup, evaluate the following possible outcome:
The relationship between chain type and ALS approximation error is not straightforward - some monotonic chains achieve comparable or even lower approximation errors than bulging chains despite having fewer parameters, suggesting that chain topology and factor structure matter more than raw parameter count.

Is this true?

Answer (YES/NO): NO